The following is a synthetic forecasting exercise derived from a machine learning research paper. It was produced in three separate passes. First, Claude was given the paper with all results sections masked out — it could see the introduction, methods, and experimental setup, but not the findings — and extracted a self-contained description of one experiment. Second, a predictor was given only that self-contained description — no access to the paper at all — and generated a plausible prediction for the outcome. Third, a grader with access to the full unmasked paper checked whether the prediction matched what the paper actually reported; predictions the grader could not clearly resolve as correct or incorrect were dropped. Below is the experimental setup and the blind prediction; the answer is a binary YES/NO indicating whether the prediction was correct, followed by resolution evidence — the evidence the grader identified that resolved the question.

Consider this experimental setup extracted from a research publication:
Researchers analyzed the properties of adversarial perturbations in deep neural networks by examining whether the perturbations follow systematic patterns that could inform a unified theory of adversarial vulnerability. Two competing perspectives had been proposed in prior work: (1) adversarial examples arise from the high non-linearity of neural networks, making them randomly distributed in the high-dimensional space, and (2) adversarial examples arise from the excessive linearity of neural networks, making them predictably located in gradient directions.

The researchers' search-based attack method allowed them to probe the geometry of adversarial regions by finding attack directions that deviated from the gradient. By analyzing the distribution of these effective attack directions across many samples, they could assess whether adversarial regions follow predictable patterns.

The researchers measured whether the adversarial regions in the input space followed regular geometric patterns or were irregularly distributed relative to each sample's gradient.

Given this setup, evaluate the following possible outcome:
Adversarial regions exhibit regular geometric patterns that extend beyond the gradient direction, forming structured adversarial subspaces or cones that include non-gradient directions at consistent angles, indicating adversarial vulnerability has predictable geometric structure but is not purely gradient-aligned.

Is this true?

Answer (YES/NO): NO